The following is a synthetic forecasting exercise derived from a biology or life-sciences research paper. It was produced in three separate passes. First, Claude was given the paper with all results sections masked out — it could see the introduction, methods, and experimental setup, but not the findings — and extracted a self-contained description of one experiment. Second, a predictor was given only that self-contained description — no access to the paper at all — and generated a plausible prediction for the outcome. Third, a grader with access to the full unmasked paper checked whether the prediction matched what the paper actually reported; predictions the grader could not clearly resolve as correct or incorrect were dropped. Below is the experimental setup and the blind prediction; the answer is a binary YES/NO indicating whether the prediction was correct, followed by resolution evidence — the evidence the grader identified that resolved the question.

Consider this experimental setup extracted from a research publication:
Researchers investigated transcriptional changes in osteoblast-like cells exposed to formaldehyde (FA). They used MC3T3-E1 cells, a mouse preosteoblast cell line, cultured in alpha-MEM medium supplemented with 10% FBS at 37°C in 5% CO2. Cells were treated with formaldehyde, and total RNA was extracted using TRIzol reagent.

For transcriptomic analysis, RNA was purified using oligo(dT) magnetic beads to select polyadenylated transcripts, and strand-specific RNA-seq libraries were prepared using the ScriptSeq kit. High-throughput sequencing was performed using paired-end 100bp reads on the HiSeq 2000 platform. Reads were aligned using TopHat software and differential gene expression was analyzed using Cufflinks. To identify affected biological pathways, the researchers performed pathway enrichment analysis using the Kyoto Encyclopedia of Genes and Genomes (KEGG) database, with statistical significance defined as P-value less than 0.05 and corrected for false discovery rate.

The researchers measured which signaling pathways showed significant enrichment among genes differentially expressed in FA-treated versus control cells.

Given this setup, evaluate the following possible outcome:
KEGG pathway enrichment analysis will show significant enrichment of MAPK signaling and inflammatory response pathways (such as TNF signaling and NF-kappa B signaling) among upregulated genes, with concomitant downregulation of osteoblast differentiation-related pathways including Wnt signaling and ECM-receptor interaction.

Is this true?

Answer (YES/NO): NO